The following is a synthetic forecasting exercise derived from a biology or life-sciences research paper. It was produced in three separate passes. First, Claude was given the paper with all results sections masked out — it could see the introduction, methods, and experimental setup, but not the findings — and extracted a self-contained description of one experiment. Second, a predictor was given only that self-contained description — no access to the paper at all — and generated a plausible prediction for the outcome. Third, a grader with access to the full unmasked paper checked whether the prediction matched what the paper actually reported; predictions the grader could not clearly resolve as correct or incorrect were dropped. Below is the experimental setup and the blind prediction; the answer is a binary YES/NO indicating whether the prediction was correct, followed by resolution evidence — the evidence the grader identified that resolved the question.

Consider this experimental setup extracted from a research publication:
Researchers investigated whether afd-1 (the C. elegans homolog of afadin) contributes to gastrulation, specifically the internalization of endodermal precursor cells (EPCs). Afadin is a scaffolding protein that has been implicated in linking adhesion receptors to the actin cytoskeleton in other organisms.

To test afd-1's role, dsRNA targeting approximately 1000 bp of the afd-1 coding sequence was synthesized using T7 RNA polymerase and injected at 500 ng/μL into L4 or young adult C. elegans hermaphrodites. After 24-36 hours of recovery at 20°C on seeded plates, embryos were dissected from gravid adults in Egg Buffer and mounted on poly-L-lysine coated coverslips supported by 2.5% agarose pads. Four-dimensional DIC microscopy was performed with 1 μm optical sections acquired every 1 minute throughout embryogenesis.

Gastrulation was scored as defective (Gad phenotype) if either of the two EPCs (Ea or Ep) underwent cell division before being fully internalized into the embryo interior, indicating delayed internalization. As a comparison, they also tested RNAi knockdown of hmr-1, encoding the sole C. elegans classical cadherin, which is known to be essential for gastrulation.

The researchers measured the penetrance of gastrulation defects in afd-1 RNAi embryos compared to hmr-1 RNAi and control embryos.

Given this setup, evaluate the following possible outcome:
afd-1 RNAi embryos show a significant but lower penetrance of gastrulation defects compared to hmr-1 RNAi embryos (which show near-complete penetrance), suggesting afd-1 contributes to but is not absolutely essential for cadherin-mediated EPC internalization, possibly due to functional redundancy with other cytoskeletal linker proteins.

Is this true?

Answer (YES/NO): YES